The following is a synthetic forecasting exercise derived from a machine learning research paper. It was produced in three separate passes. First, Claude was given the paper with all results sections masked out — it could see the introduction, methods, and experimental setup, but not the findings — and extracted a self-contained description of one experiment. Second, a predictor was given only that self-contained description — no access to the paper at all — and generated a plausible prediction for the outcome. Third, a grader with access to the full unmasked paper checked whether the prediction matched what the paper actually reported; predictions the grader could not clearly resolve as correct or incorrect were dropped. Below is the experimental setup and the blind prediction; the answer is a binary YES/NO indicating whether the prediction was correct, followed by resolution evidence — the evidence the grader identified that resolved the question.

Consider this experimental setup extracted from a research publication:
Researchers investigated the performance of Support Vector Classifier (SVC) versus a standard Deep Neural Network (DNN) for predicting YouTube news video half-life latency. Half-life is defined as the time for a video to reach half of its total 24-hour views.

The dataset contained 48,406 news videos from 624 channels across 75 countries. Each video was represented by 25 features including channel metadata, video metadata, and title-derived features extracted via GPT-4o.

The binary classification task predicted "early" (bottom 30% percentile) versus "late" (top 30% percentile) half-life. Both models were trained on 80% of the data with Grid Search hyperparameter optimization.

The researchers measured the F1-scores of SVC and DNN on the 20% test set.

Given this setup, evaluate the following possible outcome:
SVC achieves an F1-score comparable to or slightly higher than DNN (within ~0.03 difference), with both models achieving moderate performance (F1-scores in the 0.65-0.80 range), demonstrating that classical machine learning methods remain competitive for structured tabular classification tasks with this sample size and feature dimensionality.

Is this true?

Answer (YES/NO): NO